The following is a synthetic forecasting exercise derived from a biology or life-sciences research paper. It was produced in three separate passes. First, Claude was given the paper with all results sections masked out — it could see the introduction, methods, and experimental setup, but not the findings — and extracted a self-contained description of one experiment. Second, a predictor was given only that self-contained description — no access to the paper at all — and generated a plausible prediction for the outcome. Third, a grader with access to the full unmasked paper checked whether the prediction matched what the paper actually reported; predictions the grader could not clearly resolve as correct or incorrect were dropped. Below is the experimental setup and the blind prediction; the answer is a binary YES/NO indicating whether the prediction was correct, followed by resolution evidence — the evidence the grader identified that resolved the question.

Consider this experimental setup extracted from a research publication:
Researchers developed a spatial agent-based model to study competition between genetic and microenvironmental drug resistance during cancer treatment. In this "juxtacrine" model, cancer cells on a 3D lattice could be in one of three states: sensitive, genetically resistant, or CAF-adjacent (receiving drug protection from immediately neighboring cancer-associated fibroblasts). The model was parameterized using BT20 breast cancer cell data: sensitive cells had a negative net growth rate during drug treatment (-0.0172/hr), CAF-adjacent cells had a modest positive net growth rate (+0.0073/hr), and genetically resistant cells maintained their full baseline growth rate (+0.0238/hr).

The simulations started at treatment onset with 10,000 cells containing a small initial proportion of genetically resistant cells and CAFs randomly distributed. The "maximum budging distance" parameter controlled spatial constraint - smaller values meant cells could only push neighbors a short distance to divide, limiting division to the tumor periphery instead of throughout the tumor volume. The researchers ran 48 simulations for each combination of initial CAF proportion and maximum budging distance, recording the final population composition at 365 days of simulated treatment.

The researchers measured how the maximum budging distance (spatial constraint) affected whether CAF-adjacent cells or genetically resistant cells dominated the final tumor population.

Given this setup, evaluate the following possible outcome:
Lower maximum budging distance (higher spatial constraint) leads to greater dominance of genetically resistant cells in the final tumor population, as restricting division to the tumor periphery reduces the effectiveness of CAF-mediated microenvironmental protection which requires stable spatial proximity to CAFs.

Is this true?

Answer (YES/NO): NO